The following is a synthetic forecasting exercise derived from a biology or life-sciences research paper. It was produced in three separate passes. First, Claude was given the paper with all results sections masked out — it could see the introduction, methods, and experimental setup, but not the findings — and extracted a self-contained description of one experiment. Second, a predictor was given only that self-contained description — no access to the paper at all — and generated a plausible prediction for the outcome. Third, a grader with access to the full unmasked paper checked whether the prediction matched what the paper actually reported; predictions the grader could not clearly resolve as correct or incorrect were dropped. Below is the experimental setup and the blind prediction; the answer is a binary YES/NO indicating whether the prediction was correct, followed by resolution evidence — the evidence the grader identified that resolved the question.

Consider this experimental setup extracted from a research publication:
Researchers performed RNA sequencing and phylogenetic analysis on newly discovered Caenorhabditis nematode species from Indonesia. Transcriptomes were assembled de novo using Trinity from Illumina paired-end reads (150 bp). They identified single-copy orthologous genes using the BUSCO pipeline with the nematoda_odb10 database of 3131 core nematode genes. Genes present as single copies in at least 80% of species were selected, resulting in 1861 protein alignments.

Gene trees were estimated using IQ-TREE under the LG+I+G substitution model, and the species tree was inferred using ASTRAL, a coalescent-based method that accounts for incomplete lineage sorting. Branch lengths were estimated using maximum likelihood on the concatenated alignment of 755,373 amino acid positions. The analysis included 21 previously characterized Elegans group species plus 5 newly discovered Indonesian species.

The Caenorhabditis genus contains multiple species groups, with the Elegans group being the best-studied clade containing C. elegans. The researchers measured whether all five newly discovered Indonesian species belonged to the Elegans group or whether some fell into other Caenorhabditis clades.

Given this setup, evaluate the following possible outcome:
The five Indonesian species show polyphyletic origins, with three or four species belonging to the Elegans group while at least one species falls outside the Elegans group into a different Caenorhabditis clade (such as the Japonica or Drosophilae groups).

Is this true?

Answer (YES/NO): NO